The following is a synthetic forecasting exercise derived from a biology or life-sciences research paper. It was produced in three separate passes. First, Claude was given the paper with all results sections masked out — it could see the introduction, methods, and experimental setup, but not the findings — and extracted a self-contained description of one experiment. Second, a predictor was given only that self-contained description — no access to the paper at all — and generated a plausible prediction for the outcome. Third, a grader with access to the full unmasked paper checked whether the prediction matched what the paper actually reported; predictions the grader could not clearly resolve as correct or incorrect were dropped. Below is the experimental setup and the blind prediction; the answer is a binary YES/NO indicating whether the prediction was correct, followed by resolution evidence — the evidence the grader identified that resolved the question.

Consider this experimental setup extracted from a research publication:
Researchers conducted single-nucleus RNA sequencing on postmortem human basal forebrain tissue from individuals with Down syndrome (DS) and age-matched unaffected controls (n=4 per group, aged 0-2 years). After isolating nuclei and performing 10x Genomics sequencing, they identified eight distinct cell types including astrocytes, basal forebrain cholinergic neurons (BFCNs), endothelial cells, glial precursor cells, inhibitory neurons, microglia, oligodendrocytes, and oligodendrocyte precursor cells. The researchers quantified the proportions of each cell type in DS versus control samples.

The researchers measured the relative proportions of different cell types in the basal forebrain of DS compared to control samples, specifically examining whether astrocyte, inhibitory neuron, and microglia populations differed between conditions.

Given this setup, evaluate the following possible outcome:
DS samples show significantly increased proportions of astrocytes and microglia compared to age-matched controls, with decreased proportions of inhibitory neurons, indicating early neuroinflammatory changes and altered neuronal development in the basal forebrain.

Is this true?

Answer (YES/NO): NO